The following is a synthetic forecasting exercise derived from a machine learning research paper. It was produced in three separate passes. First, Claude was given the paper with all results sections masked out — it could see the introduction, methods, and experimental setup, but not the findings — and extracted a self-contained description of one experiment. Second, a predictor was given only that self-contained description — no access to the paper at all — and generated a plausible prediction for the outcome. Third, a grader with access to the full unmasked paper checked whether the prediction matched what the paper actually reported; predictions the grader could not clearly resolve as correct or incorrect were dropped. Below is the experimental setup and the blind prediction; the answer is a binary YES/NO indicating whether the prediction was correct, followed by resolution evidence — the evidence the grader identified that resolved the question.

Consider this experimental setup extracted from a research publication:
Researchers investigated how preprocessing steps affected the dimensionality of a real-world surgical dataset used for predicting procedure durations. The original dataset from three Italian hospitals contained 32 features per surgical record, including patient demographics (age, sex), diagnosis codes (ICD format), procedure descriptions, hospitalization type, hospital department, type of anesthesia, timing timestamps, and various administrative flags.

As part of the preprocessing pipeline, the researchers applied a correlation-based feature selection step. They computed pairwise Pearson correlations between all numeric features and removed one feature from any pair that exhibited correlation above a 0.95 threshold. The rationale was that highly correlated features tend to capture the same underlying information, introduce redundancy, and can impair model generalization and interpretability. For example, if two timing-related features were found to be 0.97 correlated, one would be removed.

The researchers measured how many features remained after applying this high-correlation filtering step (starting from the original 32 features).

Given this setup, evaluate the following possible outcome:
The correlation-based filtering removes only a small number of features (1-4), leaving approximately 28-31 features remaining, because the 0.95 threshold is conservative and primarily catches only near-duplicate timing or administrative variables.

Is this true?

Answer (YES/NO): NO